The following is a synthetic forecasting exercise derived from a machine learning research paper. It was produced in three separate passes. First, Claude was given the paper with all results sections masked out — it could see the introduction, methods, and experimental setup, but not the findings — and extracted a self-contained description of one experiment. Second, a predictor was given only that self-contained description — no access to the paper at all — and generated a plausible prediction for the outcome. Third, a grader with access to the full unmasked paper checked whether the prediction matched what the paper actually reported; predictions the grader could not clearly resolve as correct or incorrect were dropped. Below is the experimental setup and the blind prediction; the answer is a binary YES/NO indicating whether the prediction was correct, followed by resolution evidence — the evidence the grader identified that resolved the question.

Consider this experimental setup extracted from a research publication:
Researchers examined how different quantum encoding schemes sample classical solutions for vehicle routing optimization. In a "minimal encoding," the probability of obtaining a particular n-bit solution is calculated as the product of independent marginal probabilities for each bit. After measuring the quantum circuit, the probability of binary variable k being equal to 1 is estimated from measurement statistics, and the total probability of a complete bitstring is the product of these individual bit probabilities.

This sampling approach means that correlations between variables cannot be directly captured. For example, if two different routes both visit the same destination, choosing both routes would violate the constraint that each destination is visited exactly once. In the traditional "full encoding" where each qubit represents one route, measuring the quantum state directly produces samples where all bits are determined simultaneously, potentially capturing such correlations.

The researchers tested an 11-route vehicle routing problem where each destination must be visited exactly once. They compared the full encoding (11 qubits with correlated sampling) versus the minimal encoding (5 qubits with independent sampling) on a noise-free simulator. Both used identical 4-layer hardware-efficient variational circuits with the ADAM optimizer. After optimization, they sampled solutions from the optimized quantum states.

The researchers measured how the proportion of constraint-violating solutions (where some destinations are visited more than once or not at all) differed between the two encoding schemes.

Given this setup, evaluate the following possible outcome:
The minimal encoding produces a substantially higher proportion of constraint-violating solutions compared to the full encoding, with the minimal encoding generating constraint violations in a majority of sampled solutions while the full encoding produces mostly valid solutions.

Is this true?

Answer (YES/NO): NO